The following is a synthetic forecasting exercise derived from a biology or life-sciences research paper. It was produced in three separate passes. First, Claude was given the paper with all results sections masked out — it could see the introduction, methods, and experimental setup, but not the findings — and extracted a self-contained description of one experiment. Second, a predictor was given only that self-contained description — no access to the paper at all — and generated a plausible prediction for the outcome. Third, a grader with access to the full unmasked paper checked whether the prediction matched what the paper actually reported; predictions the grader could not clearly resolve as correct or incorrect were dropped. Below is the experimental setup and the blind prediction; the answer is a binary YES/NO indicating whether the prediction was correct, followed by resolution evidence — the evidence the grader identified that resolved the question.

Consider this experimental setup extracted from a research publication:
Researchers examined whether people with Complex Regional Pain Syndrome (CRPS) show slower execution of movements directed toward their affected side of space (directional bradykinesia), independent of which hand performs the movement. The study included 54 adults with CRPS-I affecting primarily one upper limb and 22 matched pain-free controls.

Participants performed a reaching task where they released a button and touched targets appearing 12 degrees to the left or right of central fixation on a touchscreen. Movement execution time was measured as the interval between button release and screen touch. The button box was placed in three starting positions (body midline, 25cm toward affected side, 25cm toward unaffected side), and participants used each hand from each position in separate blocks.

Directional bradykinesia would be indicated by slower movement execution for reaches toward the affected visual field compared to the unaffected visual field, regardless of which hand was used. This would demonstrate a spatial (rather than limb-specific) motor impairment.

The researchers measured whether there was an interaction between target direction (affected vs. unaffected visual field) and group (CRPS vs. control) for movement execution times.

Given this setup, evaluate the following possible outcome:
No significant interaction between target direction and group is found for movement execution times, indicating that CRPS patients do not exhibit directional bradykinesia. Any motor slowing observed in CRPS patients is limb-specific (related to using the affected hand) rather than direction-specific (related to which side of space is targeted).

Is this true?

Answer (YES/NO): NO